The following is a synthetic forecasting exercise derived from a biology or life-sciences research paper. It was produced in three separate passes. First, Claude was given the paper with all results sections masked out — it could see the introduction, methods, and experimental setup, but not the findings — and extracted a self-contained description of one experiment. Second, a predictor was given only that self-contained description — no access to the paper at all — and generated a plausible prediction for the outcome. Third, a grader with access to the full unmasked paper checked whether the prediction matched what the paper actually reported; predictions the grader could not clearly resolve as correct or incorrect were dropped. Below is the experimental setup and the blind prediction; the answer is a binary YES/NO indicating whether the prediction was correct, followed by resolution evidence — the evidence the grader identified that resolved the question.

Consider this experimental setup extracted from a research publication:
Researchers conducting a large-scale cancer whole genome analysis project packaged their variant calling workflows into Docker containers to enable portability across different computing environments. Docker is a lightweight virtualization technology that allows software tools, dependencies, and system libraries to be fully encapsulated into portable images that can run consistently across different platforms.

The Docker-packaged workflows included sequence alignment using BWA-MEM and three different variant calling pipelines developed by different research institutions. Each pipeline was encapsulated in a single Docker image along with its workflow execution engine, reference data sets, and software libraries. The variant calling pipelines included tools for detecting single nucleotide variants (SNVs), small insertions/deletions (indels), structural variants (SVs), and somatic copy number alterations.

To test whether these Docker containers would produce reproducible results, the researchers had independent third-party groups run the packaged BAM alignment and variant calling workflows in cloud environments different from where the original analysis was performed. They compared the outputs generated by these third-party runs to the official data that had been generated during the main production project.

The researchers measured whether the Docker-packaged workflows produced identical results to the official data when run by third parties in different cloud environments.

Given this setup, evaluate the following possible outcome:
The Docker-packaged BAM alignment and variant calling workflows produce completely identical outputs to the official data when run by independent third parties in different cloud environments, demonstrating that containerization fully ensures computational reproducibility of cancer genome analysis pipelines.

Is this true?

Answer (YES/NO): NO